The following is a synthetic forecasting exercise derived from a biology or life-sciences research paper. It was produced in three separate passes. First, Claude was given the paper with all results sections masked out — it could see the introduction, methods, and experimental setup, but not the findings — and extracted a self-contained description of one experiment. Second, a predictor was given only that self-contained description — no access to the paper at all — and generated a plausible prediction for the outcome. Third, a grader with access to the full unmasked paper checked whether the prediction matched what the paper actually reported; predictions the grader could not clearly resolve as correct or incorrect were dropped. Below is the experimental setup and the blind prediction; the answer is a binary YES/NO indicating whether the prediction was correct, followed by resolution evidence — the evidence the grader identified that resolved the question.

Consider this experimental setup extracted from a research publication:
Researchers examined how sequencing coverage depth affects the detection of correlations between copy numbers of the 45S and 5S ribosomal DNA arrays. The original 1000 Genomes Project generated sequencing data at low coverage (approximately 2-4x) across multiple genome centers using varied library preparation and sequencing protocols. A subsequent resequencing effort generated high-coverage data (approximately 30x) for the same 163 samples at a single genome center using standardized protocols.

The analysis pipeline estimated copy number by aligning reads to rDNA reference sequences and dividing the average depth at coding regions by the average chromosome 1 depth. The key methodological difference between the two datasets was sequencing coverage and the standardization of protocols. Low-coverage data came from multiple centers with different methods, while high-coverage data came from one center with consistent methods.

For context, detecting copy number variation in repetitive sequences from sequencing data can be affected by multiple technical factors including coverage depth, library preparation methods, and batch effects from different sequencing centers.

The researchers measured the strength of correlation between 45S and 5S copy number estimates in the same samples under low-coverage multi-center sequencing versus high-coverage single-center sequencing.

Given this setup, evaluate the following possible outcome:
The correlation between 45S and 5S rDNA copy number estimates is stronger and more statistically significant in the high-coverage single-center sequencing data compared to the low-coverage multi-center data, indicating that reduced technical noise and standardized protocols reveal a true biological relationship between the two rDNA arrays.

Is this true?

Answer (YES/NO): NO